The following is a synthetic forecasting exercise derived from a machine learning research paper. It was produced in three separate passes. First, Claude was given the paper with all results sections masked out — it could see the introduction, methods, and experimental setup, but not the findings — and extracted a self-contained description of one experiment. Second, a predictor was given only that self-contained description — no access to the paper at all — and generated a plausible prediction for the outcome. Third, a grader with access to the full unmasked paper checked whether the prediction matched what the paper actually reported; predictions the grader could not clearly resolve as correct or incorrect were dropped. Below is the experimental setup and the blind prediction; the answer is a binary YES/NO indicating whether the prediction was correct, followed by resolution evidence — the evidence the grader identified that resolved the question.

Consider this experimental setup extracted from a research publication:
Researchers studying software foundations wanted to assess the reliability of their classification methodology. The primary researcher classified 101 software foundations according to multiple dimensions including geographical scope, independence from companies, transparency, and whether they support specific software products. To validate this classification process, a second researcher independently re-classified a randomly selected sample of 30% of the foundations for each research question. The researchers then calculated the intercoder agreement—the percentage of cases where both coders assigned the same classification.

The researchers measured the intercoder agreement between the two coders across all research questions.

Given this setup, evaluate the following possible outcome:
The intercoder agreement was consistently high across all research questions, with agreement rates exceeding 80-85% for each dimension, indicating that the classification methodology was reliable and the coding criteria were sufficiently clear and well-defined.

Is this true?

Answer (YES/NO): YES